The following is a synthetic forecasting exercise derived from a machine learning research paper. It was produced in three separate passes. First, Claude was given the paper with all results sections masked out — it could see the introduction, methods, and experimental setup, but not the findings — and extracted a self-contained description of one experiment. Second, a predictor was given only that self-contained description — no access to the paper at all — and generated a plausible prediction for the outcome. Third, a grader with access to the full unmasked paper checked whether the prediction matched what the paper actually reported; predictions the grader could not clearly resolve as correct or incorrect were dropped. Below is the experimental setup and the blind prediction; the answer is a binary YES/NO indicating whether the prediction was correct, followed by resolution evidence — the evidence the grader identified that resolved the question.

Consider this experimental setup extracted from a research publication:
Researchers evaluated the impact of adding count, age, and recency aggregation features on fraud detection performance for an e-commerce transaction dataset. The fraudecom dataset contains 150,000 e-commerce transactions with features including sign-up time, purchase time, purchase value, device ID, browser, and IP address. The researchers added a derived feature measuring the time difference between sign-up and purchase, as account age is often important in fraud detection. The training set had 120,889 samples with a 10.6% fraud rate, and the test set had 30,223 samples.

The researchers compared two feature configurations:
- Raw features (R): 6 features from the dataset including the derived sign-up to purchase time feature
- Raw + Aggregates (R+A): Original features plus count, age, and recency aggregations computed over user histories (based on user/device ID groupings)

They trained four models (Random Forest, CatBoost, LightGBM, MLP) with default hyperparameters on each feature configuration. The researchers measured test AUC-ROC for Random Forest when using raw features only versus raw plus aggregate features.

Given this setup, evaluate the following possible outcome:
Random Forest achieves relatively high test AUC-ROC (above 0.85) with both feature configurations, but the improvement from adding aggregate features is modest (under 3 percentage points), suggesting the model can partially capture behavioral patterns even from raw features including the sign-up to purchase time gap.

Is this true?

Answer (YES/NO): NO